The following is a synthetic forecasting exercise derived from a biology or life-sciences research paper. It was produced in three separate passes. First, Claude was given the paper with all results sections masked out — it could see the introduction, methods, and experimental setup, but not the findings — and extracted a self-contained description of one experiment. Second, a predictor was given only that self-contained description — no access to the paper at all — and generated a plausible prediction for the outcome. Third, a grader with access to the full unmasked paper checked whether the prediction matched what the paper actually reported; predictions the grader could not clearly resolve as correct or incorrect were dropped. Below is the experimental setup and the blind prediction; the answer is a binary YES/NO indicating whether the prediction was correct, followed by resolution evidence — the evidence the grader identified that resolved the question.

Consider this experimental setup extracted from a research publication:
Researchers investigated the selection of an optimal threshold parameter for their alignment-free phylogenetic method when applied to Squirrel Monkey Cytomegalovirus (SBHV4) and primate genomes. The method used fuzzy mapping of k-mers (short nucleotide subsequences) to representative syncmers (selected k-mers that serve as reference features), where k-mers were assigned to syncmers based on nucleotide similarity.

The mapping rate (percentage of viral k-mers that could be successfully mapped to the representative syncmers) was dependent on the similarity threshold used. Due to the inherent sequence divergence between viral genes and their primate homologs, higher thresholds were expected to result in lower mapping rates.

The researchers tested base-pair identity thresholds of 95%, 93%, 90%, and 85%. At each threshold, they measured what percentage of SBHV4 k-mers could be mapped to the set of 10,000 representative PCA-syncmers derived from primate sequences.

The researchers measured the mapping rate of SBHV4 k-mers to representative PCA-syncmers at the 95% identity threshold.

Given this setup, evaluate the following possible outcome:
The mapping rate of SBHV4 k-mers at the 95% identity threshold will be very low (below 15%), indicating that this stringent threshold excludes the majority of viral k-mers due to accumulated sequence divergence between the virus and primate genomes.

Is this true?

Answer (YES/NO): YES